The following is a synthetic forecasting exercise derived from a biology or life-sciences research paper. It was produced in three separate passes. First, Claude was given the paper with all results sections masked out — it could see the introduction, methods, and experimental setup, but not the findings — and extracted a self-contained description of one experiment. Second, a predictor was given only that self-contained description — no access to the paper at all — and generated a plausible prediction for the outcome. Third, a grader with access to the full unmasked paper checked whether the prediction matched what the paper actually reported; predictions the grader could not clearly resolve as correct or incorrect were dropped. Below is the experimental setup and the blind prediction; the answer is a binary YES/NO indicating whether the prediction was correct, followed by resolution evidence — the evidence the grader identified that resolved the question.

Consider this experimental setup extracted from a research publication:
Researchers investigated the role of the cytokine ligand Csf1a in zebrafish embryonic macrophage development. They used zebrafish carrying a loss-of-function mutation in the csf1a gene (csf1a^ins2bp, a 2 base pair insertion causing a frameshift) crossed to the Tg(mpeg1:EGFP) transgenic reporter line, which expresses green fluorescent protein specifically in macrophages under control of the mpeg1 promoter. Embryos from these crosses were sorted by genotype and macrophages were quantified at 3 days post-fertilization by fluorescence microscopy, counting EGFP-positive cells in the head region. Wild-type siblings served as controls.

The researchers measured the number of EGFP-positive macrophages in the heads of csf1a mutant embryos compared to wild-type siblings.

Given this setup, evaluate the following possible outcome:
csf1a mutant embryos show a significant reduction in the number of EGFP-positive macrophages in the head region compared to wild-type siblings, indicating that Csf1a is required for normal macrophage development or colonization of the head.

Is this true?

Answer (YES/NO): YES